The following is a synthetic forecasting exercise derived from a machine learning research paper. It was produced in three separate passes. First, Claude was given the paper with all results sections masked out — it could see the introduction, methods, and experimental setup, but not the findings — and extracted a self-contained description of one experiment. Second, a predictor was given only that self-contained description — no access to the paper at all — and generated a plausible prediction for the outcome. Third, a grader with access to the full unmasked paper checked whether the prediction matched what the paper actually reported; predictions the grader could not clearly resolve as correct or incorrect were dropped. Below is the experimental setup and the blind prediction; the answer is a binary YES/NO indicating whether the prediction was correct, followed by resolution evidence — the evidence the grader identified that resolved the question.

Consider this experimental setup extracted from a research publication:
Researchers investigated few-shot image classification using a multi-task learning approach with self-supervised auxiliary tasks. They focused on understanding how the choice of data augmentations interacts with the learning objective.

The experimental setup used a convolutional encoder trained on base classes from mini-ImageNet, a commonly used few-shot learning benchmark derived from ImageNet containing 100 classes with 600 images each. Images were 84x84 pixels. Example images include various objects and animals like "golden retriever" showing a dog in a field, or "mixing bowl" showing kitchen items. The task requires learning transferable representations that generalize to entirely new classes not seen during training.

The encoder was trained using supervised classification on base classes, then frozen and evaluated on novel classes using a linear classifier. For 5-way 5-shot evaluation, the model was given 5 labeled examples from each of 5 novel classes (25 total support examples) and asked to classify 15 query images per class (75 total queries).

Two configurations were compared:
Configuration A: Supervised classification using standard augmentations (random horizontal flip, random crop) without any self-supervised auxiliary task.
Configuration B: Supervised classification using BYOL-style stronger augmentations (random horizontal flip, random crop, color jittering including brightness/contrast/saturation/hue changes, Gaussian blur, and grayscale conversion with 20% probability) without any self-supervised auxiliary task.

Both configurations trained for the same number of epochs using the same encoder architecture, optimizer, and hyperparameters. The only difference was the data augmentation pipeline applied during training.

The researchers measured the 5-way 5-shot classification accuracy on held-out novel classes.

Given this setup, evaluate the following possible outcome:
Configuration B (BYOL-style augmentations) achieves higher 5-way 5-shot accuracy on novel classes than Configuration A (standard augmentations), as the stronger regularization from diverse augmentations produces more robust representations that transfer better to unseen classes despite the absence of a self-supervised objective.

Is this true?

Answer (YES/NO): YES